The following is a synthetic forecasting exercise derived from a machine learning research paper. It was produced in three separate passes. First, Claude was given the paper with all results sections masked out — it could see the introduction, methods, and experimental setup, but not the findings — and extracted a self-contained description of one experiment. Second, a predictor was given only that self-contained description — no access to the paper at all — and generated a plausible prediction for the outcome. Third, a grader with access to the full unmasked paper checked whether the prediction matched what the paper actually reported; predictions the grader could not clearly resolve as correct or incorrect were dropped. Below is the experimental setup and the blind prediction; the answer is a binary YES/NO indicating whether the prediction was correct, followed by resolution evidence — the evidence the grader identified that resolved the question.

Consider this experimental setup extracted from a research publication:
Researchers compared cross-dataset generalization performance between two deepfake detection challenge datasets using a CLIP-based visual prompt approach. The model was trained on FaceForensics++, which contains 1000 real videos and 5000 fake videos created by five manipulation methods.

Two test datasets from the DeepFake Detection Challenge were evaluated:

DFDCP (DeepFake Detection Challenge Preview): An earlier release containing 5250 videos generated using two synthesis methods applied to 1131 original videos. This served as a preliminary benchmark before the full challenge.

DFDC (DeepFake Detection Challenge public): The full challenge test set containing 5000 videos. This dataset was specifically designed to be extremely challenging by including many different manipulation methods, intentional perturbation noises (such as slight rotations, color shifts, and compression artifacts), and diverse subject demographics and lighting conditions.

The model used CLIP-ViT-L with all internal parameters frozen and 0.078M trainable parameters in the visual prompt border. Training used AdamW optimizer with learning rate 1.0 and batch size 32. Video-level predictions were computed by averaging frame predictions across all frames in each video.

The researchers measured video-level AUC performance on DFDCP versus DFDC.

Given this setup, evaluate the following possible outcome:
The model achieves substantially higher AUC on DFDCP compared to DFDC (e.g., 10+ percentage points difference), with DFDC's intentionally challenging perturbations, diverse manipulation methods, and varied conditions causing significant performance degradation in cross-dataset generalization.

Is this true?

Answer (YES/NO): YES